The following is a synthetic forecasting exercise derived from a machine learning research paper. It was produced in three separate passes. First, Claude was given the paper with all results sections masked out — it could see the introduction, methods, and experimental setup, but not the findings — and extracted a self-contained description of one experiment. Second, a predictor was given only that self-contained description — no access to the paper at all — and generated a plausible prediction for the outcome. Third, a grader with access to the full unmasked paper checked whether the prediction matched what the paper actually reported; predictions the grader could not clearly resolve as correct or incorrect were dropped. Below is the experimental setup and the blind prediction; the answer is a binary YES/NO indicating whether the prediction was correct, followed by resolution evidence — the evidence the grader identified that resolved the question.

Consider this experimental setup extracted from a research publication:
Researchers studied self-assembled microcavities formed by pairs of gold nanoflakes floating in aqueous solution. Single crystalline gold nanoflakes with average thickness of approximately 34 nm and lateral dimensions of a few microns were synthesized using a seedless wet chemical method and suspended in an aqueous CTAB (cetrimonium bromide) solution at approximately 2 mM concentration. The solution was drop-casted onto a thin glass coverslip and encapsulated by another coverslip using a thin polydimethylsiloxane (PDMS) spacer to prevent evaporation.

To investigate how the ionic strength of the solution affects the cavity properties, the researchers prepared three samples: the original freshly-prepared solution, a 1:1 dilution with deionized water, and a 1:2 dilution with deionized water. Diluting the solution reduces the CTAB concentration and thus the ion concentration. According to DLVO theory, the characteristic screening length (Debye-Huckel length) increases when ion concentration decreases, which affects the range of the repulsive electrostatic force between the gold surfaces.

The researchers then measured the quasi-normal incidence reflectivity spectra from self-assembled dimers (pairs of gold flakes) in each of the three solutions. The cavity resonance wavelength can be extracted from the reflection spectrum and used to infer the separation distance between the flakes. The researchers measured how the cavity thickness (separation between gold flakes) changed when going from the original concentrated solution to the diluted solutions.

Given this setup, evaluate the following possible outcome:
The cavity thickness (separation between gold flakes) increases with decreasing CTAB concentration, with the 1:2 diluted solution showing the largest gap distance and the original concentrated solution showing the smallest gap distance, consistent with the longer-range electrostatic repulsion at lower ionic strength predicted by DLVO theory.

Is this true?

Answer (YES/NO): YES